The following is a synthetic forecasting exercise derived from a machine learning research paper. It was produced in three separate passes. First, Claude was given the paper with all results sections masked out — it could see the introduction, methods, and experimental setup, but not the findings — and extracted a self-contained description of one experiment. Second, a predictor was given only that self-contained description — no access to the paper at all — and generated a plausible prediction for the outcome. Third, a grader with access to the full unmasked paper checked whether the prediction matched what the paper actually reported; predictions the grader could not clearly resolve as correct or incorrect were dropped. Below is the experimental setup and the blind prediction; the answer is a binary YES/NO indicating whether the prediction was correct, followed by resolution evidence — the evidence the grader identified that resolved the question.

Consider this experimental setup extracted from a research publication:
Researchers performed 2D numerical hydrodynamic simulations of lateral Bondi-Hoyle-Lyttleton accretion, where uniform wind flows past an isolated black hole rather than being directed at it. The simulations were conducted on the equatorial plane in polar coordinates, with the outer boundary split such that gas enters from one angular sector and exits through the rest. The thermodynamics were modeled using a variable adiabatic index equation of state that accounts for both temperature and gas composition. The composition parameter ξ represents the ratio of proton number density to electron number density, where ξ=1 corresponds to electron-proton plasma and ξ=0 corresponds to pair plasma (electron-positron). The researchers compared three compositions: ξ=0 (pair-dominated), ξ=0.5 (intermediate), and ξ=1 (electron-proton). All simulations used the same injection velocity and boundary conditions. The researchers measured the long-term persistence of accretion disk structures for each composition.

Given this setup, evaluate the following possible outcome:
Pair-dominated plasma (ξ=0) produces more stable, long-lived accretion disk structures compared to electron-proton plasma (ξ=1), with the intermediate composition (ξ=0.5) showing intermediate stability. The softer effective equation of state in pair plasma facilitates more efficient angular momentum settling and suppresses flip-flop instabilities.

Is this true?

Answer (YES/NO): NO